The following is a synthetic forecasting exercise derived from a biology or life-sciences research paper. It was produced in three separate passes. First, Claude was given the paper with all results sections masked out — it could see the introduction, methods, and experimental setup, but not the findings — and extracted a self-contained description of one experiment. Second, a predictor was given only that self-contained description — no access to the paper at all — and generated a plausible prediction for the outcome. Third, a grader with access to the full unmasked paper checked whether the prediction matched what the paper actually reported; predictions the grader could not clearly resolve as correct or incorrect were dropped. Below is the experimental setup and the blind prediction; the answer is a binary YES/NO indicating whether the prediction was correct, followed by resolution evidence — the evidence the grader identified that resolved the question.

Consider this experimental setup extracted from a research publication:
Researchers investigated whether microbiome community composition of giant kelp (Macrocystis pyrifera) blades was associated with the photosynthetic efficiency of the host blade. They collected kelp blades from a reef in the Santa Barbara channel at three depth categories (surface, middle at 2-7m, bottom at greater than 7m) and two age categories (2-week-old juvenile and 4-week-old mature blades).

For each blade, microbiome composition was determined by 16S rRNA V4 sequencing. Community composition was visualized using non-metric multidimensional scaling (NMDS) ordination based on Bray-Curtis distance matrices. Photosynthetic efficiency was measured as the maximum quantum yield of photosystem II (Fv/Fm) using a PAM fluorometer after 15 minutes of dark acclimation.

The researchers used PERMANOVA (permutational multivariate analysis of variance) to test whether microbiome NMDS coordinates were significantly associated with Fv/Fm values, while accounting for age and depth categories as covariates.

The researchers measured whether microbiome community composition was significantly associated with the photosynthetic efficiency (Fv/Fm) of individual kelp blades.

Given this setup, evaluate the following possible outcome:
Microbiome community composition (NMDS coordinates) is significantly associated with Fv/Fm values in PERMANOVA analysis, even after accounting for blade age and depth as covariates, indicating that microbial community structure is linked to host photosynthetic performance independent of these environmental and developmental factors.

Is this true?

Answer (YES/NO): NO